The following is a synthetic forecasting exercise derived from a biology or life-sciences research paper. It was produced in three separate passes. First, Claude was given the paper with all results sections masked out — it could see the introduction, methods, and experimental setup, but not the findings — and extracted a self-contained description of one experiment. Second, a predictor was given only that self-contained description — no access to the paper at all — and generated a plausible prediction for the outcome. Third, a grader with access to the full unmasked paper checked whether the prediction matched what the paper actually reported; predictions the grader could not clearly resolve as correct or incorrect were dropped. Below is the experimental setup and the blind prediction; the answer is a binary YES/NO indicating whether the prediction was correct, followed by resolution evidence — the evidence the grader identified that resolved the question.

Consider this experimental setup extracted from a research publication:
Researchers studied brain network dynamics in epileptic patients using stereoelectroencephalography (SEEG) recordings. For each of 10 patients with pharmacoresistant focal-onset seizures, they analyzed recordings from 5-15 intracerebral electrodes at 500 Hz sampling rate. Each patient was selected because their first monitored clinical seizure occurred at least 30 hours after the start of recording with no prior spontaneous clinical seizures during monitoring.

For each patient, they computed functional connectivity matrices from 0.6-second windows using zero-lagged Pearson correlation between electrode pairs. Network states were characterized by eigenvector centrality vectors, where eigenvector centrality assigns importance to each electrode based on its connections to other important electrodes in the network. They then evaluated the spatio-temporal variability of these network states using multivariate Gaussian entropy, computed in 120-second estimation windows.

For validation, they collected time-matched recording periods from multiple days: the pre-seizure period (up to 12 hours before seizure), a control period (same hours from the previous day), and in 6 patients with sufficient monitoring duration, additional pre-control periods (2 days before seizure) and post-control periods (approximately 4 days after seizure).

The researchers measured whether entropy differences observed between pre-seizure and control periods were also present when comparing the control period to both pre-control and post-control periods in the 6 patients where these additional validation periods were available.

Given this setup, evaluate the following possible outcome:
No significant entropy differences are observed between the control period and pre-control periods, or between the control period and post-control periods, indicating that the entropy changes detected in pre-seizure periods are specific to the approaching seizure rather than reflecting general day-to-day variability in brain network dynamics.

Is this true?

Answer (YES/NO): NO